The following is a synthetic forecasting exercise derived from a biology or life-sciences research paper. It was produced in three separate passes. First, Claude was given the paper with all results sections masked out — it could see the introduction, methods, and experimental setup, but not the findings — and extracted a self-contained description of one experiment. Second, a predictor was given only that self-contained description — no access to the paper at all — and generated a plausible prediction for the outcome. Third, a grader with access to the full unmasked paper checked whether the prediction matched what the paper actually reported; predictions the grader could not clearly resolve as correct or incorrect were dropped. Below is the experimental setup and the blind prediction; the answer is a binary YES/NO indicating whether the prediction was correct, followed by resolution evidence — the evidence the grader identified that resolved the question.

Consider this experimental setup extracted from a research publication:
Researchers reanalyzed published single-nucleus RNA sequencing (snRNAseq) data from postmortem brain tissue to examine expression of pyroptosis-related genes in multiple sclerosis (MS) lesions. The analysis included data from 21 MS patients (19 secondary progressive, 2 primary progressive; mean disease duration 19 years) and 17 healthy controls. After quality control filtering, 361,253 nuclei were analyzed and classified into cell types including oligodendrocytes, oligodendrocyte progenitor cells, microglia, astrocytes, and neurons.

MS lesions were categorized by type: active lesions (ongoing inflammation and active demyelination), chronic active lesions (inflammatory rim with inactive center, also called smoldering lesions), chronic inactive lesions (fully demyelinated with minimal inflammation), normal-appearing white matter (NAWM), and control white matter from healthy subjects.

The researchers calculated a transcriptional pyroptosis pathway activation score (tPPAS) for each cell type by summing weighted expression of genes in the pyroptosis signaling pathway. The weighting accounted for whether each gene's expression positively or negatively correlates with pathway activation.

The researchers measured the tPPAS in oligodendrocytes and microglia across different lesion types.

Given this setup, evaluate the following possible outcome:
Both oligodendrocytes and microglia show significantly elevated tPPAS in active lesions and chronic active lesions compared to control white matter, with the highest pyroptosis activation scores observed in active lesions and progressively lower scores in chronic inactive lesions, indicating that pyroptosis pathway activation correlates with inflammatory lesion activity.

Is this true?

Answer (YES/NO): NO